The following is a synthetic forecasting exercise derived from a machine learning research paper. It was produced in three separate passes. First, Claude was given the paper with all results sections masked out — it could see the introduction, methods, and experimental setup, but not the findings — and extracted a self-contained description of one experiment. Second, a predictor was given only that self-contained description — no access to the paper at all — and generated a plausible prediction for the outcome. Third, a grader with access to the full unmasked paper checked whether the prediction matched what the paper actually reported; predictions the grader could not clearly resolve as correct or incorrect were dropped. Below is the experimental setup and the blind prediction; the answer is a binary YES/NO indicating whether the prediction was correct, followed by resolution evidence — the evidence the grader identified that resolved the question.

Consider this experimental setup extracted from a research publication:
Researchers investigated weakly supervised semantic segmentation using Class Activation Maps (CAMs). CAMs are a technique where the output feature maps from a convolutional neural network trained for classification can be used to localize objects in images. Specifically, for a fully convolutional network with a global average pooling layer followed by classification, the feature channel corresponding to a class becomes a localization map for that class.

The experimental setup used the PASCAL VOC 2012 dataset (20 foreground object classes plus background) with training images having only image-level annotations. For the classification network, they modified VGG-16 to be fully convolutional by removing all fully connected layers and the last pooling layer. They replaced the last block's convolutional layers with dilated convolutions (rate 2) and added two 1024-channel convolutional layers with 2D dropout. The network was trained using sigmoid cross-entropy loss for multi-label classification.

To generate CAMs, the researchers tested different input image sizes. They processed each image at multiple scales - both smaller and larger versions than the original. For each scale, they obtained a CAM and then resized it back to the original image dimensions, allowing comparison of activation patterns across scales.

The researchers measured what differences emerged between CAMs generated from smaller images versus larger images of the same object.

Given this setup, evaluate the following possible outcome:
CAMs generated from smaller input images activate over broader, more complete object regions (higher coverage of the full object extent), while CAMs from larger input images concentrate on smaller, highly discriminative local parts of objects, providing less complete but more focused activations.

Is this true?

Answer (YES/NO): NO